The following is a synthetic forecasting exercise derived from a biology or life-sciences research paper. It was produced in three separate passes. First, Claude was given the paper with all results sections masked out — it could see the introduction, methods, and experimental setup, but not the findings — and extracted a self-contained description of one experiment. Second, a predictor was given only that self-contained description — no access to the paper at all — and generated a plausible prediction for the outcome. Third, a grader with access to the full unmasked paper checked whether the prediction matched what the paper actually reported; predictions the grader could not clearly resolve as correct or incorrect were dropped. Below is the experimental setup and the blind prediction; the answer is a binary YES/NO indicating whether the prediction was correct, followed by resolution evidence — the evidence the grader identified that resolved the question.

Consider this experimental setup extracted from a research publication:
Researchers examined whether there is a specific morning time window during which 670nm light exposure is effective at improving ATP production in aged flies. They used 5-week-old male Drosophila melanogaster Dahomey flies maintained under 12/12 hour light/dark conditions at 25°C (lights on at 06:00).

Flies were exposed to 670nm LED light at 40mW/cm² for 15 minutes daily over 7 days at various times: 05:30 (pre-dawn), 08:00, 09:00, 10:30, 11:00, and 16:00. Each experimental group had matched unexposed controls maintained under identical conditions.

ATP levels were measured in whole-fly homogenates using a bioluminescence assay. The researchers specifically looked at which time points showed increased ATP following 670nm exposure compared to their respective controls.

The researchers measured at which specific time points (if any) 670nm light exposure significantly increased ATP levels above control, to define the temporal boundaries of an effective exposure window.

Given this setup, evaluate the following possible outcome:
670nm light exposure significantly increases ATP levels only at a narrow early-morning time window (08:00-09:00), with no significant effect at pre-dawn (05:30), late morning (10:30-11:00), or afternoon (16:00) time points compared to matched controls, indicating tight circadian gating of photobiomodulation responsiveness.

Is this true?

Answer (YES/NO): NO